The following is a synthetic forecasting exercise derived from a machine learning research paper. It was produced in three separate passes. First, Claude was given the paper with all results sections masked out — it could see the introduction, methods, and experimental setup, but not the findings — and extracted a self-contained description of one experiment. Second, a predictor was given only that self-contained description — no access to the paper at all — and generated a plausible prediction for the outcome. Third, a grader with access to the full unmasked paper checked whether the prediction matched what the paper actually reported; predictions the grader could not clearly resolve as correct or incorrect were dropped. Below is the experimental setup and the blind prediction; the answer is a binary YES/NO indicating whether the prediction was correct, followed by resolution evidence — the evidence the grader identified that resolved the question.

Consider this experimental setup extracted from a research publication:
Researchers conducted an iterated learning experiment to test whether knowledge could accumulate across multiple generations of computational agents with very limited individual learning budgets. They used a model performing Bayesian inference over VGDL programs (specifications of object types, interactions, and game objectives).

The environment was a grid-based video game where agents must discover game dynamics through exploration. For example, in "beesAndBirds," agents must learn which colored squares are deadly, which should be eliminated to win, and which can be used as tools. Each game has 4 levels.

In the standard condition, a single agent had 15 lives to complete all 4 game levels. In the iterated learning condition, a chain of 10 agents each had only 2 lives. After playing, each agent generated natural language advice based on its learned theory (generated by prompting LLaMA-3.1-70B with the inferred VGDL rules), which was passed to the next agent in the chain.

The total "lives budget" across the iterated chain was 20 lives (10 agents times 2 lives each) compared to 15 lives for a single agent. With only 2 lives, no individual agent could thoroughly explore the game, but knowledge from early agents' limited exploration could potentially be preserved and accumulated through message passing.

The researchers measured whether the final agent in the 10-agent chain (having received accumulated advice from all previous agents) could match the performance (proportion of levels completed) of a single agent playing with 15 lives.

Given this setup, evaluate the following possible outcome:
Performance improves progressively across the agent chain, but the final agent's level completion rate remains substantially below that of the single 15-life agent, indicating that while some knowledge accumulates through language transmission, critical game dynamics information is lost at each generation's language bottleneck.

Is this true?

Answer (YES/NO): NO